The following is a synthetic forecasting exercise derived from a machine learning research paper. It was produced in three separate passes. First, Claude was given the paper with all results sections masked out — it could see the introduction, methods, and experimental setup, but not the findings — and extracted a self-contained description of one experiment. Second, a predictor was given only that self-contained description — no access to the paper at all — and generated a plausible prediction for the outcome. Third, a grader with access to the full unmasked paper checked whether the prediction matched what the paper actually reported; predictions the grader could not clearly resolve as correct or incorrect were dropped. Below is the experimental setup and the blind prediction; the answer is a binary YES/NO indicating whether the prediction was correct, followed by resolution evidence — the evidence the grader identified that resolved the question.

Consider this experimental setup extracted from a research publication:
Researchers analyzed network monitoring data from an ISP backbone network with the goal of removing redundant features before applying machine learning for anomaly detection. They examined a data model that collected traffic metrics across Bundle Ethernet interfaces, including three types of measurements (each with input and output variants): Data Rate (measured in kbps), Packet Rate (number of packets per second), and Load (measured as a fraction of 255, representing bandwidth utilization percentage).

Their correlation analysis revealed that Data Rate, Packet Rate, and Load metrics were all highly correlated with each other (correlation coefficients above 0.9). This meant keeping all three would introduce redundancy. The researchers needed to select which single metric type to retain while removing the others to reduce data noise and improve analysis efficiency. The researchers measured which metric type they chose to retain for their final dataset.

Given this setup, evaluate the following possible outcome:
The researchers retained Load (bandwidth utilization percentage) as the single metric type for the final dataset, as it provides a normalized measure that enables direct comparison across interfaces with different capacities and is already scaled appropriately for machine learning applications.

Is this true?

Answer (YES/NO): NO